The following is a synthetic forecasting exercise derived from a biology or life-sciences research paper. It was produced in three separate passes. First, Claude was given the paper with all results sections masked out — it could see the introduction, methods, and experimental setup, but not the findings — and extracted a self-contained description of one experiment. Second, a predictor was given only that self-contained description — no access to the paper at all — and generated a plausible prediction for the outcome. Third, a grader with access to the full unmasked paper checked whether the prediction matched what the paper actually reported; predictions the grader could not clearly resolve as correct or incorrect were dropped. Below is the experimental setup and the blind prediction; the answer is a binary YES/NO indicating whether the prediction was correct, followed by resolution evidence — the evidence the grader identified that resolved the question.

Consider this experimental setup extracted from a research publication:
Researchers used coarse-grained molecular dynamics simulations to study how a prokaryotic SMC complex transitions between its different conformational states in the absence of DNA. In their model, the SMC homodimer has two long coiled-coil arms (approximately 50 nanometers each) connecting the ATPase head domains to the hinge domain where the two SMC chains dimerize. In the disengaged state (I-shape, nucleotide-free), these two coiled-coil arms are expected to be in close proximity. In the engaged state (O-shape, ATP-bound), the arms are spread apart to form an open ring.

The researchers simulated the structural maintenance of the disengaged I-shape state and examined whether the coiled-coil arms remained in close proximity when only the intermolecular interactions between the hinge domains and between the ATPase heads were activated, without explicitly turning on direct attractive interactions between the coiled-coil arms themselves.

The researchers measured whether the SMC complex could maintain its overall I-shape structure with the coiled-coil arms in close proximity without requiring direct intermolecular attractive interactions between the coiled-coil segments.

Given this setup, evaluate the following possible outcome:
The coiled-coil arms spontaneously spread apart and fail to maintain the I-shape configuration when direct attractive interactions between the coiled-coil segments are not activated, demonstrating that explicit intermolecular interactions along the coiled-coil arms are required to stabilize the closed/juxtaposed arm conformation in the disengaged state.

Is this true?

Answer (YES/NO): NO